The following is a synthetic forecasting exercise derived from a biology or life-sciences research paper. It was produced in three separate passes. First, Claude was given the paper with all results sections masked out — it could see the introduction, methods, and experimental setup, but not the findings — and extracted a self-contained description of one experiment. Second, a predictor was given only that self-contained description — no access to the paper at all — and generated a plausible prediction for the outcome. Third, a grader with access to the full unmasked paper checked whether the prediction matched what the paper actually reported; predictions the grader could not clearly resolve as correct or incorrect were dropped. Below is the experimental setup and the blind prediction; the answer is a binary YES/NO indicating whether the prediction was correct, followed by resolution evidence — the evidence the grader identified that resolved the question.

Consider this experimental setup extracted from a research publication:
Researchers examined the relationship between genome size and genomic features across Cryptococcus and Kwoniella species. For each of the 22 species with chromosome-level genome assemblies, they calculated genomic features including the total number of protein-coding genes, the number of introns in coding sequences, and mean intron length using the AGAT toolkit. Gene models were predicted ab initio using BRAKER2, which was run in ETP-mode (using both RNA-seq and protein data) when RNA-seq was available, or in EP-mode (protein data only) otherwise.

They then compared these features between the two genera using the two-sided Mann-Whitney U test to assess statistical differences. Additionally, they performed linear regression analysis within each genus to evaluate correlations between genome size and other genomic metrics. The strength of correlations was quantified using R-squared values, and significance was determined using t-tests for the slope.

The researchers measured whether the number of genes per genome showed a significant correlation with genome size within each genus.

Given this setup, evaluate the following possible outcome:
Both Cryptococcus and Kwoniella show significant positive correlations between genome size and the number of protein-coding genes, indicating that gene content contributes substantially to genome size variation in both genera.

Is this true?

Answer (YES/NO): NO